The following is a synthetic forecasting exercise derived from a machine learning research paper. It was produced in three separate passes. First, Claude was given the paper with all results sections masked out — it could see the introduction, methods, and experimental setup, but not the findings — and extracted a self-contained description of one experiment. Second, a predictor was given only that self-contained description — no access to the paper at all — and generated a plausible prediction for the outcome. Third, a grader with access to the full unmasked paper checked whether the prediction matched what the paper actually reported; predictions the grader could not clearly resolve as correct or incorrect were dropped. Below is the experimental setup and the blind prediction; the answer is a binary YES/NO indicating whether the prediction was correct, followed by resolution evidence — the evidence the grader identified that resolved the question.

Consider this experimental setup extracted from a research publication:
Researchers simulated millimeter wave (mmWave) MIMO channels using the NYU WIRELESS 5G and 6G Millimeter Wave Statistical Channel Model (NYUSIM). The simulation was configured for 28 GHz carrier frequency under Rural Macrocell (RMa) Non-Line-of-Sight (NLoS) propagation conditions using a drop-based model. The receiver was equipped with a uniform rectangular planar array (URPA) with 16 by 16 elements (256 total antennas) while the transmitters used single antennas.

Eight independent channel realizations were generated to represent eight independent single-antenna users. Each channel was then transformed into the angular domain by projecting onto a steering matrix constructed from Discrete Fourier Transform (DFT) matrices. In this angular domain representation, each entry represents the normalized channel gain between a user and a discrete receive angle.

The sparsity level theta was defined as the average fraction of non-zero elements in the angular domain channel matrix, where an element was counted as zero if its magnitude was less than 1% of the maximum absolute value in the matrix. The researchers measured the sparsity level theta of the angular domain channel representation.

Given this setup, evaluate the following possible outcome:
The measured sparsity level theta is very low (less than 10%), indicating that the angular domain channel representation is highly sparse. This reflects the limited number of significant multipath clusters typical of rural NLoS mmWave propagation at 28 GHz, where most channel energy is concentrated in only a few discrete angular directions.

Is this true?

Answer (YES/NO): YES